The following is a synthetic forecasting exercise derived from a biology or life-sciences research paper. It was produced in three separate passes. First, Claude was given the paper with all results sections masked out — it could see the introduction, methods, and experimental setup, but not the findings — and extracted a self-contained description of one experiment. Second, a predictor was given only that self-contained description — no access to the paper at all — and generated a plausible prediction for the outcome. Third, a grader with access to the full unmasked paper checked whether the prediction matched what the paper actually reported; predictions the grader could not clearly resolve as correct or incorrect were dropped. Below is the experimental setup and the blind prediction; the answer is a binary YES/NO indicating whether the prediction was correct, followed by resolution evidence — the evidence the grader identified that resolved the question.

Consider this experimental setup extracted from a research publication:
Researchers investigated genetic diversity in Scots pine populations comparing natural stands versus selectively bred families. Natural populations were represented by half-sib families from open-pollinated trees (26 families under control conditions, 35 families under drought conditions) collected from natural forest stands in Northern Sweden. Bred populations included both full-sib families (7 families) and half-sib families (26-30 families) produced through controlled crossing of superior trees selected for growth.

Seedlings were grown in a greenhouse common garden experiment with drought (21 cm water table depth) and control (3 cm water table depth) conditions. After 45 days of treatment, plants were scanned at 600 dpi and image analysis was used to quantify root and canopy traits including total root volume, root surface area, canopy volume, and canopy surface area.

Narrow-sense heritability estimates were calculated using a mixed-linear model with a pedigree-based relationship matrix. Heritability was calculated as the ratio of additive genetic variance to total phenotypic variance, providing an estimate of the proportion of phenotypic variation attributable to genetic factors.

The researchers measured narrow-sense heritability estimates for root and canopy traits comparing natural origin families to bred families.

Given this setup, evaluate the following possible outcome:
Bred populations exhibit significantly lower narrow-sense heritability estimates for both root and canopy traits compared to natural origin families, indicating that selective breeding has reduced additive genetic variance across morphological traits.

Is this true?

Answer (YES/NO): NO